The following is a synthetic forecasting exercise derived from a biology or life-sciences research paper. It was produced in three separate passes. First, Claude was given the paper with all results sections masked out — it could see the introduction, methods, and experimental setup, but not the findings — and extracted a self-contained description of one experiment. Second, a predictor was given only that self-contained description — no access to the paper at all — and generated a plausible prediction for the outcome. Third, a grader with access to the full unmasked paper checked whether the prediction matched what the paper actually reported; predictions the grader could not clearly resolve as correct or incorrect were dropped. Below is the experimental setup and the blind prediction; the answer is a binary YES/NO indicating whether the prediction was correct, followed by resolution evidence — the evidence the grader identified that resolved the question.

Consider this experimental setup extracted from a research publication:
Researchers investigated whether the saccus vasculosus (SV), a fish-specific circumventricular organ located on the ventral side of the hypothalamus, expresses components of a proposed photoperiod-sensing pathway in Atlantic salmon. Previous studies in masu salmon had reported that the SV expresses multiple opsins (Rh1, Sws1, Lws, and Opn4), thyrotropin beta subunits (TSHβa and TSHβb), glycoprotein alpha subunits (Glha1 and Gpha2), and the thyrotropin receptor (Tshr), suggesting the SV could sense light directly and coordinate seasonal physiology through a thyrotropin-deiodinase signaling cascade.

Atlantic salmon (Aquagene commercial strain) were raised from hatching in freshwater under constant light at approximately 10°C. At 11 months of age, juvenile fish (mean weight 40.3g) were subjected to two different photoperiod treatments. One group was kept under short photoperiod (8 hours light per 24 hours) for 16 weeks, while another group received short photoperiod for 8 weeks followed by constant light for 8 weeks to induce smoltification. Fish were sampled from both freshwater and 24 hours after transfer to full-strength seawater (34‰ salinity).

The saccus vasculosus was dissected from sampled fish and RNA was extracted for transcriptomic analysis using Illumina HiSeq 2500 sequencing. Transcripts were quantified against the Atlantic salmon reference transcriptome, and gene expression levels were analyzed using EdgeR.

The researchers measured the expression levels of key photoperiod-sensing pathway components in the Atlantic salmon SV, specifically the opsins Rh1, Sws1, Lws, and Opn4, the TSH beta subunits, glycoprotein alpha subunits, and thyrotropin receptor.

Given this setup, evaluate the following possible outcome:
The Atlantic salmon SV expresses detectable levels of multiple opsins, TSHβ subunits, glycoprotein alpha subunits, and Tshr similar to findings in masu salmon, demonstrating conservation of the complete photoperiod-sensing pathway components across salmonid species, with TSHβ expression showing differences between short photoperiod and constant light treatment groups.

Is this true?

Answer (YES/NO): NO